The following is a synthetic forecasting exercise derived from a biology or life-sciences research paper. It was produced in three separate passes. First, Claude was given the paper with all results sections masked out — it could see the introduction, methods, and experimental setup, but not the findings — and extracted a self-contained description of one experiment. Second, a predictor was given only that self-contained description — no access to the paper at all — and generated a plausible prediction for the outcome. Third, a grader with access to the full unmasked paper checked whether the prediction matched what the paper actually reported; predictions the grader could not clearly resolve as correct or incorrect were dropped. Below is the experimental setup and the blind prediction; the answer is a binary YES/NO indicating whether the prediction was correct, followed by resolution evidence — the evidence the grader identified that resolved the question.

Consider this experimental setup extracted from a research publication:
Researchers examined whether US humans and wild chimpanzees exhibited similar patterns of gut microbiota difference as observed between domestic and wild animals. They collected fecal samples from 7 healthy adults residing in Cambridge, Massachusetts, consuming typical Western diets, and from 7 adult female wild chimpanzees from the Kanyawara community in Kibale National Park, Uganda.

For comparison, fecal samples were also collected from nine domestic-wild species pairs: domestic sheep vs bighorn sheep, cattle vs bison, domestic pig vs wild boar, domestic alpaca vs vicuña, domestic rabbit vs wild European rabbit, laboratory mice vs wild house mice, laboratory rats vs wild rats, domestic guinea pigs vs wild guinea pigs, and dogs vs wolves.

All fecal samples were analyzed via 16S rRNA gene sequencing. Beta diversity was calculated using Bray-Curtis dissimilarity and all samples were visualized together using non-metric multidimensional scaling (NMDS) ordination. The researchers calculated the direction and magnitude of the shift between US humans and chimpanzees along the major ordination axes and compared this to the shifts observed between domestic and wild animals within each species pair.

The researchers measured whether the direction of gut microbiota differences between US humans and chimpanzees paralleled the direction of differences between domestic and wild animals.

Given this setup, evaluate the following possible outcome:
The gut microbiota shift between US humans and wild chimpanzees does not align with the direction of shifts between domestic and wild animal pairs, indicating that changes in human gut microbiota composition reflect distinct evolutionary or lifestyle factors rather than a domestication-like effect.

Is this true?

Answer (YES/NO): NO